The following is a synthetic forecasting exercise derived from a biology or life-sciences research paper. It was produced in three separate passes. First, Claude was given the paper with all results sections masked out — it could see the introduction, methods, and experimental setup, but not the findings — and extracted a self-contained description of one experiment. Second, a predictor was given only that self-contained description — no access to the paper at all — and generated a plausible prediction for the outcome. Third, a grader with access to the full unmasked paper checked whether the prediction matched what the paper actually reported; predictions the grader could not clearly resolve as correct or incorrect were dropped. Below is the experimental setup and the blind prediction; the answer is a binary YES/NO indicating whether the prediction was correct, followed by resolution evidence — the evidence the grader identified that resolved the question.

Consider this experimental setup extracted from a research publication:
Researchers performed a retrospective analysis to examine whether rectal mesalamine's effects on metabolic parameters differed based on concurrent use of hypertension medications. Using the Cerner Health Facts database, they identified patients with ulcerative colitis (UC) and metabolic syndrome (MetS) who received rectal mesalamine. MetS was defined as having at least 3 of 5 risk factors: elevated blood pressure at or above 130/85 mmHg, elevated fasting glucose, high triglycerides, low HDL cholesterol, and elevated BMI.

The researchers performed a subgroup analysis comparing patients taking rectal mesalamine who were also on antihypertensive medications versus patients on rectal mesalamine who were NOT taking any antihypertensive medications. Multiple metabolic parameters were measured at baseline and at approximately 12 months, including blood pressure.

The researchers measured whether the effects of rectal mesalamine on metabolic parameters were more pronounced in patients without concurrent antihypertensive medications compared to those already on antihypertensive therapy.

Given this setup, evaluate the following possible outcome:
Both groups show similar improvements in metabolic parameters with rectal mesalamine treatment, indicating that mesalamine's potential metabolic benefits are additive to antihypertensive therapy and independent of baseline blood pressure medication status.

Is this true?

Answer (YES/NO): NO